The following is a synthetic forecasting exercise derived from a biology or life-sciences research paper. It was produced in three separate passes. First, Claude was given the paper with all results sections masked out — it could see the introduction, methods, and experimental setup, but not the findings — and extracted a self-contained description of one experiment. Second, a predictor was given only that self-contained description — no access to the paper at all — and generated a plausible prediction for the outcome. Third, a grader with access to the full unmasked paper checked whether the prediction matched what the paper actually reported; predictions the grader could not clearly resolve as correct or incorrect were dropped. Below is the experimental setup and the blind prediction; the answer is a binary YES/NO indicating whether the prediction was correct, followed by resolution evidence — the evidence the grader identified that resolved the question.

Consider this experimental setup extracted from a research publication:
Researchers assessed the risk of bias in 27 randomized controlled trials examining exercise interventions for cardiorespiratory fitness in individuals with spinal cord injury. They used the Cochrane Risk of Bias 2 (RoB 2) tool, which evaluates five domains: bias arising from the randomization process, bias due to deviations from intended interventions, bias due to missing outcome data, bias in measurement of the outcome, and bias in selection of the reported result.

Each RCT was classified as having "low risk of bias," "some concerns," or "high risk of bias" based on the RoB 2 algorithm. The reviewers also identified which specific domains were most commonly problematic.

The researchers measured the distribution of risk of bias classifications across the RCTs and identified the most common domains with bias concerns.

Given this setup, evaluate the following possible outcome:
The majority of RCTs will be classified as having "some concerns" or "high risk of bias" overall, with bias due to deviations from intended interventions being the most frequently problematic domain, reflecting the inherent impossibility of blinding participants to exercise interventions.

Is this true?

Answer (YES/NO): NO